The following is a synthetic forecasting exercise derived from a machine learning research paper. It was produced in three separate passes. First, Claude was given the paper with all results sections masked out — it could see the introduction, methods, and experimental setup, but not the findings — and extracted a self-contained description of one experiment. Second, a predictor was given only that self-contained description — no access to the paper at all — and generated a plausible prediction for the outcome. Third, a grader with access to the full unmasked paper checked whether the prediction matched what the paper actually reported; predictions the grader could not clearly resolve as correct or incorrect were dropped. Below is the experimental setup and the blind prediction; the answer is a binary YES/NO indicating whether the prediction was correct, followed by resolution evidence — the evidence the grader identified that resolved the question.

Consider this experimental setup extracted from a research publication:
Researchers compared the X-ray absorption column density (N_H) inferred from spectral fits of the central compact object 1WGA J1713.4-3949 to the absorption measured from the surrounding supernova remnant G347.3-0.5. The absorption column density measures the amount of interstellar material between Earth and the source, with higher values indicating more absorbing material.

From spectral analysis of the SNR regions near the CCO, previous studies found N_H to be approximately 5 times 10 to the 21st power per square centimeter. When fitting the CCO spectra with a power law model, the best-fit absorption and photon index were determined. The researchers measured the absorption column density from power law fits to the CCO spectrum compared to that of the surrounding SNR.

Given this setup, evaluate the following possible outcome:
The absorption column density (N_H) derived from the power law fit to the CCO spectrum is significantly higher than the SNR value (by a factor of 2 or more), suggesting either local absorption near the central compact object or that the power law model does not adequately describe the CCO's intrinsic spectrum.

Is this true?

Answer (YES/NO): YES